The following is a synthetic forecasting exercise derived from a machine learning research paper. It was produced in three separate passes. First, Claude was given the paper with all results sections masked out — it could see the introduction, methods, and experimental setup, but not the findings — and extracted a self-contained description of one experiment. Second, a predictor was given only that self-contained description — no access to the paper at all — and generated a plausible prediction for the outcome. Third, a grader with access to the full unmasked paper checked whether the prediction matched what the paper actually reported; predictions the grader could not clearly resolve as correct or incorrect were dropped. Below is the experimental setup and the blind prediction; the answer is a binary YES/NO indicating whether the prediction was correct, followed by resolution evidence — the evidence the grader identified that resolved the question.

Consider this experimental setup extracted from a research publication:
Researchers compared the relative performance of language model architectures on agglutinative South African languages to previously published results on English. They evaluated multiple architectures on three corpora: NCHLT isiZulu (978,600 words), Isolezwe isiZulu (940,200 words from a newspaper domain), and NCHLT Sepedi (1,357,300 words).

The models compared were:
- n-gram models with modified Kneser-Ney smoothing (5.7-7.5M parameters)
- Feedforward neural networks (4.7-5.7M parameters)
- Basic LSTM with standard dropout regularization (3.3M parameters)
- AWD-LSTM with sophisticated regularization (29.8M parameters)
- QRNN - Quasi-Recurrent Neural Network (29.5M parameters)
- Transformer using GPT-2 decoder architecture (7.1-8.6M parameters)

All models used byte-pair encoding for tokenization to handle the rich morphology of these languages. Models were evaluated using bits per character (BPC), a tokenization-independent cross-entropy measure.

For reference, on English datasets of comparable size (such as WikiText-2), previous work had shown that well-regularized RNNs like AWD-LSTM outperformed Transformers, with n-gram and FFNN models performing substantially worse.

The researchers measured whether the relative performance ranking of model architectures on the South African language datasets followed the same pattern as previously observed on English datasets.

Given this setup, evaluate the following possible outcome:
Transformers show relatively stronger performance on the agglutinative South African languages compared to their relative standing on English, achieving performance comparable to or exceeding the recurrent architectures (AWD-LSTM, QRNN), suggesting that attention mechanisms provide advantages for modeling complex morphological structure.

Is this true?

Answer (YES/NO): NO